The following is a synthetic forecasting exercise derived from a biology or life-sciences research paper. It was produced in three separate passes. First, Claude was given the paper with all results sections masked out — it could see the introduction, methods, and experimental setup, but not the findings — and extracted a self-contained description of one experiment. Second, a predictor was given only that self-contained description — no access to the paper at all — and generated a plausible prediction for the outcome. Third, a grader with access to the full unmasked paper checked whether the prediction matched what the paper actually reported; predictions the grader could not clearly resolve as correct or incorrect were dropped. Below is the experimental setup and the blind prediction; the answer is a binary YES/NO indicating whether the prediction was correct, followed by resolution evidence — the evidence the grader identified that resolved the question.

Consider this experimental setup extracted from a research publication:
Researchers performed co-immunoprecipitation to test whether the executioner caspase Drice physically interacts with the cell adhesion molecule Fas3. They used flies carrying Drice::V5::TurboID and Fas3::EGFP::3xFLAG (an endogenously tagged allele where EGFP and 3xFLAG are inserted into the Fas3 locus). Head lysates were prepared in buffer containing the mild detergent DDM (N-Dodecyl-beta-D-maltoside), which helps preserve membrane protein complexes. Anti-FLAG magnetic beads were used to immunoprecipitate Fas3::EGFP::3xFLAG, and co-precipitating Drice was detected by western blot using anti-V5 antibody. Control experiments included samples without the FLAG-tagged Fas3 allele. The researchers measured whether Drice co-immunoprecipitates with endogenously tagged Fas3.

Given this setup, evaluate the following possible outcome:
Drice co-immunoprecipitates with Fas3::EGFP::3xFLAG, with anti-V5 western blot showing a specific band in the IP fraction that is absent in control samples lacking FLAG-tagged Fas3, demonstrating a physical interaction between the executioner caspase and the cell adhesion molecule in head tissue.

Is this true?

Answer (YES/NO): NO